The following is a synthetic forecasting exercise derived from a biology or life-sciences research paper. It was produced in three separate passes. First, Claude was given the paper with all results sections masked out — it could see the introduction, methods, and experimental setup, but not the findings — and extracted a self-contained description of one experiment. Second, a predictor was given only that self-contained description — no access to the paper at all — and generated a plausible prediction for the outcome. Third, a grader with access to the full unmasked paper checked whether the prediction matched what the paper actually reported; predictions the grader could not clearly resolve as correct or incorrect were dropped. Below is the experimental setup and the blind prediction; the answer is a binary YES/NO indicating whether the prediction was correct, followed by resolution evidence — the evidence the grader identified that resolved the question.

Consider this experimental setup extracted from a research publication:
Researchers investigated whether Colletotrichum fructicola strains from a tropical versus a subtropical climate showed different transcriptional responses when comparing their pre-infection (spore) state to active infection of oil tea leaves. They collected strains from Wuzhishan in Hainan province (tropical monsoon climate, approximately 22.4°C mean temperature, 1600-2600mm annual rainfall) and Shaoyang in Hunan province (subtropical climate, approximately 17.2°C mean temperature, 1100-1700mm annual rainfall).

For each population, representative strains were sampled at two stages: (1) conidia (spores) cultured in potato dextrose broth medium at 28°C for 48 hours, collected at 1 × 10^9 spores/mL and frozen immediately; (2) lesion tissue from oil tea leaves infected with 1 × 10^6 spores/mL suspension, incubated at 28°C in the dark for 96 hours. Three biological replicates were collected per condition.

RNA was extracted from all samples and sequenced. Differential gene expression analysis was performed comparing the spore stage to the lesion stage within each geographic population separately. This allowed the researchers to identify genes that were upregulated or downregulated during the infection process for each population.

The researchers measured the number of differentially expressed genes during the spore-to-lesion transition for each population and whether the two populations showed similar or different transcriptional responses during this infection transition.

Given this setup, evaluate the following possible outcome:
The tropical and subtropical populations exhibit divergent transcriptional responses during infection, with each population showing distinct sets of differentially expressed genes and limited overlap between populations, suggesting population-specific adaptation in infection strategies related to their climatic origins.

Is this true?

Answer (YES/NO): NO